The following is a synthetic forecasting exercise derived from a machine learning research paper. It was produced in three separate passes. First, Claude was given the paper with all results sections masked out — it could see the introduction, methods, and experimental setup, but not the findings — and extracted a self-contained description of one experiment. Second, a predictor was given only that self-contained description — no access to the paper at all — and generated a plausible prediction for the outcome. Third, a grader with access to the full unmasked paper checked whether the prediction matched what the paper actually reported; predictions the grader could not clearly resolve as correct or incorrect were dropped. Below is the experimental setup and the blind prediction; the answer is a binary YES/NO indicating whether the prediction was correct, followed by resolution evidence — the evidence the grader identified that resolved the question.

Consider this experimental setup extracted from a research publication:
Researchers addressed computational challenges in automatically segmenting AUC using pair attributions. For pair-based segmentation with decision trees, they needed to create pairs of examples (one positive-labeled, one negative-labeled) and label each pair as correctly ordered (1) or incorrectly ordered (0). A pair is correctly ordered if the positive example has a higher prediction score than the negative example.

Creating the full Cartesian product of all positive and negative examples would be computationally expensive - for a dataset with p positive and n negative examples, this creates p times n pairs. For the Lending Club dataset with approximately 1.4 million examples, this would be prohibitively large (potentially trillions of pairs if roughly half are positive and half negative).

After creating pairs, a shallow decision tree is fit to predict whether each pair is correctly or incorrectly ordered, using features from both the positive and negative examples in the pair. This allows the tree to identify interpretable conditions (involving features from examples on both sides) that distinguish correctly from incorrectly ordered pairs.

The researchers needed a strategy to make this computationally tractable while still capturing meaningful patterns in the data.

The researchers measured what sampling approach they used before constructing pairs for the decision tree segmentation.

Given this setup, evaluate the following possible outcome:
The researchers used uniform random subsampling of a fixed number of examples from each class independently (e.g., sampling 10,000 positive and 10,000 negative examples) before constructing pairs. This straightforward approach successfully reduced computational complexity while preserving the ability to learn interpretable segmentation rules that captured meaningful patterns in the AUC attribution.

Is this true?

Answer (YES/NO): NO